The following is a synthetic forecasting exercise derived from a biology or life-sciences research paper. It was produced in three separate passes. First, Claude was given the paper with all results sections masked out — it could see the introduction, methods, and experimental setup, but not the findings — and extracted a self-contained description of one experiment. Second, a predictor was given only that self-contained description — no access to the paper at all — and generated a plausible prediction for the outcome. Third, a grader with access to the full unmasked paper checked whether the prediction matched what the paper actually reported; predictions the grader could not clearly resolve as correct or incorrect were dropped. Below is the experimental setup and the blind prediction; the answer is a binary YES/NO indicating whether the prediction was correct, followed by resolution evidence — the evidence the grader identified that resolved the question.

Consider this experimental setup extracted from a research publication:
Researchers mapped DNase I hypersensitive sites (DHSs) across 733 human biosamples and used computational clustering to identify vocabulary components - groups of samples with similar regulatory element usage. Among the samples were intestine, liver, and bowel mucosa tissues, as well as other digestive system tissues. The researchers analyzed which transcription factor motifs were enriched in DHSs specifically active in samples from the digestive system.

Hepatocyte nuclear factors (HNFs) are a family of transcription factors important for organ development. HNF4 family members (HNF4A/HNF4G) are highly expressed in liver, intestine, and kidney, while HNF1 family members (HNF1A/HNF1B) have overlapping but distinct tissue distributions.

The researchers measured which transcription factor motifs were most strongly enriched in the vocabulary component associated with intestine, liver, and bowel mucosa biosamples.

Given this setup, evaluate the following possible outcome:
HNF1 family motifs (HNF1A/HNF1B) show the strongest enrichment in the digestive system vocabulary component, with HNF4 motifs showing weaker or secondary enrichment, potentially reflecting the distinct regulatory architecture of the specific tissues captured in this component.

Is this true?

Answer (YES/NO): NO